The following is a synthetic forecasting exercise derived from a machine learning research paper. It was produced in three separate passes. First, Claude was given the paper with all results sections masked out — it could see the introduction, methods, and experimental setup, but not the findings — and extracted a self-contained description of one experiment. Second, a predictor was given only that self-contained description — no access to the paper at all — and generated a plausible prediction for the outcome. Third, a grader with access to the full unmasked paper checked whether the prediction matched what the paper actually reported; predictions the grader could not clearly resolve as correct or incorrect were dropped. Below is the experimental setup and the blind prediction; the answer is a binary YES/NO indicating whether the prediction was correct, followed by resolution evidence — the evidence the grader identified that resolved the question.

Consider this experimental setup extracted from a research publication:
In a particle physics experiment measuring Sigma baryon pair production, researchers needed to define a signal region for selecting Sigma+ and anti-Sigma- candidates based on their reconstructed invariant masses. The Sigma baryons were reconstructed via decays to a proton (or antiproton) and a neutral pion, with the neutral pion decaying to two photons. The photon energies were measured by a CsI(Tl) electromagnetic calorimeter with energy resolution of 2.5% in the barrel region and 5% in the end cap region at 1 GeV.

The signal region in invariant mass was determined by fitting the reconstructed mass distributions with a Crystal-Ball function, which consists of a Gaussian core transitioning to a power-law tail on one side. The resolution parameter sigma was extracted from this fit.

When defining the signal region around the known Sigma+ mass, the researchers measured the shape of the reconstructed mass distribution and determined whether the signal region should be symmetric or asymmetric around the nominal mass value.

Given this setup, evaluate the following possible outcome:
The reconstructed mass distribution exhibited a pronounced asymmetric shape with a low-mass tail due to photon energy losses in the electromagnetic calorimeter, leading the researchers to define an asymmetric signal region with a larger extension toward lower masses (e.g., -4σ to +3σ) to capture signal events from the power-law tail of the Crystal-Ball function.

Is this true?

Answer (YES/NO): YES